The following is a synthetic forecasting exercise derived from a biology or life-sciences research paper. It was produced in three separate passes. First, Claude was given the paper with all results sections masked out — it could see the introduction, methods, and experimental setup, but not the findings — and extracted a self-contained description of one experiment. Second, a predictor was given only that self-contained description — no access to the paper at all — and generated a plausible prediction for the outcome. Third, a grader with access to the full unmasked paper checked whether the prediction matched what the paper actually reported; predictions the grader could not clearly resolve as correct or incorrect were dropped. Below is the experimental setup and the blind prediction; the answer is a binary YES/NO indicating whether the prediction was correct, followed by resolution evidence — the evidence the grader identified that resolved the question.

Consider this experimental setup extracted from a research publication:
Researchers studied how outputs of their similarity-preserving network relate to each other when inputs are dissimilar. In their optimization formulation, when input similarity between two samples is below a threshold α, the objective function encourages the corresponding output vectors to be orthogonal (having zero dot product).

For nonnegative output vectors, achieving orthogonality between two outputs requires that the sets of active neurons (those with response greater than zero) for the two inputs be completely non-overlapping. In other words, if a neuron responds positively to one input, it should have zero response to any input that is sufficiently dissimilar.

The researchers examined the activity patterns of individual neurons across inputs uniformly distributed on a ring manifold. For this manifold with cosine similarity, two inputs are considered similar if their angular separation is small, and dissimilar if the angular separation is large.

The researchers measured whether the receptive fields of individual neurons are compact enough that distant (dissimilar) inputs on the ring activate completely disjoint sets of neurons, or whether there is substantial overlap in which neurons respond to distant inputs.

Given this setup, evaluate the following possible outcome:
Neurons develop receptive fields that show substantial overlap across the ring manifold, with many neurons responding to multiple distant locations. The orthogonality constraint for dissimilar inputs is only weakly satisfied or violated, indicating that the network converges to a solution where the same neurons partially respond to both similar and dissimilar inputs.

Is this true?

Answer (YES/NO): NO